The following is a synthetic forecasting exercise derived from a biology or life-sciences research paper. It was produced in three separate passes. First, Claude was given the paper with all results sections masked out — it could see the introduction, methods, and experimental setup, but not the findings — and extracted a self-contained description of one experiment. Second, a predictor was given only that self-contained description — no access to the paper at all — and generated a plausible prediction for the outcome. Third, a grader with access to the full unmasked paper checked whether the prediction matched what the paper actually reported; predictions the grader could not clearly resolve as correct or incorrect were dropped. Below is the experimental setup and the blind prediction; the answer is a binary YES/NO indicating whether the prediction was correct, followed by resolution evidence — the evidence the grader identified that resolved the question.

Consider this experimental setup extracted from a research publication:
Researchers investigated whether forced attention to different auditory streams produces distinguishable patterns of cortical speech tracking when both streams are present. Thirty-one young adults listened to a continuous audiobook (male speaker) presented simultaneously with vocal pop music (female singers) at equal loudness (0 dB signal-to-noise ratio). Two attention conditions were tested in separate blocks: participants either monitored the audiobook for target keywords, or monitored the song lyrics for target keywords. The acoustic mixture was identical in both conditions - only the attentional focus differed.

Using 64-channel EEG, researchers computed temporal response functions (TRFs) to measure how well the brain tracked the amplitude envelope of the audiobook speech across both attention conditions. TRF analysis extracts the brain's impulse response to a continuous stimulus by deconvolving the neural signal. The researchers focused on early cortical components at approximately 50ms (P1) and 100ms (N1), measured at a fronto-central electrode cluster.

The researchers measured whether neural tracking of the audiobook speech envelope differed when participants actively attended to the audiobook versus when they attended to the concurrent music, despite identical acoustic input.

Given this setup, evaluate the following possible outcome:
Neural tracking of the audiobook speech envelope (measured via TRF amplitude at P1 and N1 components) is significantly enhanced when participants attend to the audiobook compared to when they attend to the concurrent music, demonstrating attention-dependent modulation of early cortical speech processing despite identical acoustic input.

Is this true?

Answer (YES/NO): NO